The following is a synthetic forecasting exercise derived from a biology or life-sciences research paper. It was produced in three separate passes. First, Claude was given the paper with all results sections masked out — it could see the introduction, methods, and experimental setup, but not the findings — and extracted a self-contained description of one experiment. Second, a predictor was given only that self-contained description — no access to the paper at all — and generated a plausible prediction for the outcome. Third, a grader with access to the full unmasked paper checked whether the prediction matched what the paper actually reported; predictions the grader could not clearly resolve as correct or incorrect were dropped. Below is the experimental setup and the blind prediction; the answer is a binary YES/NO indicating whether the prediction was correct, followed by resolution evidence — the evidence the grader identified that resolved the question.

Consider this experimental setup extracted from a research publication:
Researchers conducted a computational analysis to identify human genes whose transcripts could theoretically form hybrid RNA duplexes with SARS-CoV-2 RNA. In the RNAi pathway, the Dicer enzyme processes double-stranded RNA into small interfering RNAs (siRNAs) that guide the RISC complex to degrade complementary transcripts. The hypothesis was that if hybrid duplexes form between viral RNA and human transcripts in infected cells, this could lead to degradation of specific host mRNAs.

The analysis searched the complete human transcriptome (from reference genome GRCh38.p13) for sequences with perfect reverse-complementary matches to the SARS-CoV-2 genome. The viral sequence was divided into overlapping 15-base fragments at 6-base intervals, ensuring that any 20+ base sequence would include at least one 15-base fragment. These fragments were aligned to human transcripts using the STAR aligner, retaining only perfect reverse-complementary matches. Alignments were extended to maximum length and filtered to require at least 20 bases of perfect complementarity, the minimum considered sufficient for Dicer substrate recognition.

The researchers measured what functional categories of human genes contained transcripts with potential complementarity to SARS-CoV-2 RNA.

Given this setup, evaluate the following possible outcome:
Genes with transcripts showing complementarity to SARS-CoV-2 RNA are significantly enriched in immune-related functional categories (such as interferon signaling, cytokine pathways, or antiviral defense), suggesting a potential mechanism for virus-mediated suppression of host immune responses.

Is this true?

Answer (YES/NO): NO